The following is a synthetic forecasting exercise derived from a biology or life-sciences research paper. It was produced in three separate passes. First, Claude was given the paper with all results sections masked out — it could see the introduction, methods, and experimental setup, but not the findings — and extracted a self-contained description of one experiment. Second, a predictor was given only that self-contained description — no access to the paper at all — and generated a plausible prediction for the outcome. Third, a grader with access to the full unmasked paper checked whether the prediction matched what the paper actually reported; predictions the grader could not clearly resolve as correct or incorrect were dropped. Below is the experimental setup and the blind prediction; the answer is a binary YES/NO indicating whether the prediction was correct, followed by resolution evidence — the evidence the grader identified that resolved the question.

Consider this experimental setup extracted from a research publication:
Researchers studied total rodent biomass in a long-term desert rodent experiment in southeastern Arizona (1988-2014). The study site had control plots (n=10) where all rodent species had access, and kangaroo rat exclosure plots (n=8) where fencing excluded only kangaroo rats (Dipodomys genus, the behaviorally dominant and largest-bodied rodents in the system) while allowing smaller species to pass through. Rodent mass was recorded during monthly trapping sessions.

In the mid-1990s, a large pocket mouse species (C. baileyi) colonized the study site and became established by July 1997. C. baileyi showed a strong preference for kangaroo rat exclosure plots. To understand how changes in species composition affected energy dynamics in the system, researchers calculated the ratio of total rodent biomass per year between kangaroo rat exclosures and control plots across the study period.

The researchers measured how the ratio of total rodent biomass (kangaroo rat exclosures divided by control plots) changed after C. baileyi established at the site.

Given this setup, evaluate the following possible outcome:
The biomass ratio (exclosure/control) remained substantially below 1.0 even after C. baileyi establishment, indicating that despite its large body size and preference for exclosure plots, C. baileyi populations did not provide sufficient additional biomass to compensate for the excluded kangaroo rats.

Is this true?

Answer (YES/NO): NO